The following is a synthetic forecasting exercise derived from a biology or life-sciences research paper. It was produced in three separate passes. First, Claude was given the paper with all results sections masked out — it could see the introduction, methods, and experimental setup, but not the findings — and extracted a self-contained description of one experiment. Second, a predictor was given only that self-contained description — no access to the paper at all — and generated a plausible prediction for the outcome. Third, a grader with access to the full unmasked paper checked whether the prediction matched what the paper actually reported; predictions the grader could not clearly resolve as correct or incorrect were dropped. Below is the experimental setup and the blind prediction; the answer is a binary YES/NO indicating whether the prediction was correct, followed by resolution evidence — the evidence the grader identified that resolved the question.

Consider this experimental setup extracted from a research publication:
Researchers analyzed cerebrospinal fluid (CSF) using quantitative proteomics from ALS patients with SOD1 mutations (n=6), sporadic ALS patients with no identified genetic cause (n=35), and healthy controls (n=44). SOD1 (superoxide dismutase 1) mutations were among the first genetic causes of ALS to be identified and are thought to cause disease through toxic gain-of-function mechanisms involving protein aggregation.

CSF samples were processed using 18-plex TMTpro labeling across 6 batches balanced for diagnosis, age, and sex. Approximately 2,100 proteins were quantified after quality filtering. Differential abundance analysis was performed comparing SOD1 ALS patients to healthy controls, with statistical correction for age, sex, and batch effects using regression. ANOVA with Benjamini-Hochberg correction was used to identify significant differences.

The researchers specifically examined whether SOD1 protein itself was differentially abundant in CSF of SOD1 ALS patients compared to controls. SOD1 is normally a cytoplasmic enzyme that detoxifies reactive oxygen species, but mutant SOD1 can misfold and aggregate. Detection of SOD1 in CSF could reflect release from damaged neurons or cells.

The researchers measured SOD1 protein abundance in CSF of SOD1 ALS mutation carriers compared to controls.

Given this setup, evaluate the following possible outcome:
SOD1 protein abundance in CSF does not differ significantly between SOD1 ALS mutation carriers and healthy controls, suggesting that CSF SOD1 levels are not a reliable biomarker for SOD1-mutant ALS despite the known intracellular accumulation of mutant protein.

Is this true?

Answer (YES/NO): NO